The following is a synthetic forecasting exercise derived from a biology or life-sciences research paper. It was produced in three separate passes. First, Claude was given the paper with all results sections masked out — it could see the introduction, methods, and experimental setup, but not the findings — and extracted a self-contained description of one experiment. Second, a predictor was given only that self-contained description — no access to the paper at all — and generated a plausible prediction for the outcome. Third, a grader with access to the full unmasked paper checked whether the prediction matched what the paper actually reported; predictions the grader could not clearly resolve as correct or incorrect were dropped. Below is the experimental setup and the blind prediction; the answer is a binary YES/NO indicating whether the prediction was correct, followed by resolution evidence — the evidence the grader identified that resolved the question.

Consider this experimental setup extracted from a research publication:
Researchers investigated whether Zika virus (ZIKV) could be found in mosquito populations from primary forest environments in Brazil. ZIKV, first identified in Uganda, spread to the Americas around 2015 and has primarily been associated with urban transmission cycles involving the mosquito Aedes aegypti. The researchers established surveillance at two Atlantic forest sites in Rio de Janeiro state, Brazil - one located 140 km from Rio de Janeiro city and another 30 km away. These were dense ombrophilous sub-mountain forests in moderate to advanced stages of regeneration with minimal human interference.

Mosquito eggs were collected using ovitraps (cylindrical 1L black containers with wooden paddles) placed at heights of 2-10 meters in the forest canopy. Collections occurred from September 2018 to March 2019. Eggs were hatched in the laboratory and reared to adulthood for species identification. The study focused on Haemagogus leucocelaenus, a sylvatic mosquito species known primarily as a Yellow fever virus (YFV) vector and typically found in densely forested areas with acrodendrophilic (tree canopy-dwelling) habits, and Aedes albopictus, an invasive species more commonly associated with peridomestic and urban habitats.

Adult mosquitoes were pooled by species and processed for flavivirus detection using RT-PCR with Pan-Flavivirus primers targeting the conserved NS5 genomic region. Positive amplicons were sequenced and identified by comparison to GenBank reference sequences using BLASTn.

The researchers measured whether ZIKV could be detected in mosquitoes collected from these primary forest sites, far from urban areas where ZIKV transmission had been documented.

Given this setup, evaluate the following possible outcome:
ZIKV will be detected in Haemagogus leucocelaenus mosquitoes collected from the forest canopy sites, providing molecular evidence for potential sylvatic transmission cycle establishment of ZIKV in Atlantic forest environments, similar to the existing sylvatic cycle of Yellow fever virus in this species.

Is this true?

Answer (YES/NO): YES